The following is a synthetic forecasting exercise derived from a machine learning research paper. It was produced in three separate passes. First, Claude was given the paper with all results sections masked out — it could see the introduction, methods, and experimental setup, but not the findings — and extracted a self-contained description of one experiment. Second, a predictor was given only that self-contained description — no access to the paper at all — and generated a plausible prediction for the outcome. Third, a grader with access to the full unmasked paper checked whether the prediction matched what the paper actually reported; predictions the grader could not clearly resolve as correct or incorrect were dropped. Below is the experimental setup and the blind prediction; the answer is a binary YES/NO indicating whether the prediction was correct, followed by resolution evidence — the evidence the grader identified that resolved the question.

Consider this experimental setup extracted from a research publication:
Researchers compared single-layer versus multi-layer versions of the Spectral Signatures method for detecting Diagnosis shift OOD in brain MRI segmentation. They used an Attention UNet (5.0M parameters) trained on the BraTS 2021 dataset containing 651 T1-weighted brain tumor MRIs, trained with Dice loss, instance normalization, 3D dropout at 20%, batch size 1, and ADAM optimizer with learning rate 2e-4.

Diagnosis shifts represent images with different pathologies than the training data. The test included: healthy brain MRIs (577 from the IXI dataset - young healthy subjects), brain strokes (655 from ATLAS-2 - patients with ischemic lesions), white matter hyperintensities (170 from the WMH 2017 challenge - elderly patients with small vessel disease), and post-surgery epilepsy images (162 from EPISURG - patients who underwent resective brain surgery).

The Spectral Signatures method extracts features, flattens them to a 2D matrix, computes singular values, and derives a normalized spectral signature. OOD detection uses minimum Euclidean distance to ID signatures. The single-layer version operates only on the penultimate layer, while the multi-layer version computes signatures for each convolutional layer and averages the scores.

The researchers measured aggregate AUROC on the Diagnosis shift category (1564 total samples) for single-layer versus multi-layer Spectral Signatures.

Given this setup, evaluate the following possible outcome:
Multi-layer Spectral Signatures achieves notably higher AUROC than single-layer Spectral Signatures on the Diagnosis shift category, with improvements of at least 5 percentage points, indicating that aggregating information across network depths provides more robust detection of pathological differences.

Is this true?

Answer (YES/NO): YES